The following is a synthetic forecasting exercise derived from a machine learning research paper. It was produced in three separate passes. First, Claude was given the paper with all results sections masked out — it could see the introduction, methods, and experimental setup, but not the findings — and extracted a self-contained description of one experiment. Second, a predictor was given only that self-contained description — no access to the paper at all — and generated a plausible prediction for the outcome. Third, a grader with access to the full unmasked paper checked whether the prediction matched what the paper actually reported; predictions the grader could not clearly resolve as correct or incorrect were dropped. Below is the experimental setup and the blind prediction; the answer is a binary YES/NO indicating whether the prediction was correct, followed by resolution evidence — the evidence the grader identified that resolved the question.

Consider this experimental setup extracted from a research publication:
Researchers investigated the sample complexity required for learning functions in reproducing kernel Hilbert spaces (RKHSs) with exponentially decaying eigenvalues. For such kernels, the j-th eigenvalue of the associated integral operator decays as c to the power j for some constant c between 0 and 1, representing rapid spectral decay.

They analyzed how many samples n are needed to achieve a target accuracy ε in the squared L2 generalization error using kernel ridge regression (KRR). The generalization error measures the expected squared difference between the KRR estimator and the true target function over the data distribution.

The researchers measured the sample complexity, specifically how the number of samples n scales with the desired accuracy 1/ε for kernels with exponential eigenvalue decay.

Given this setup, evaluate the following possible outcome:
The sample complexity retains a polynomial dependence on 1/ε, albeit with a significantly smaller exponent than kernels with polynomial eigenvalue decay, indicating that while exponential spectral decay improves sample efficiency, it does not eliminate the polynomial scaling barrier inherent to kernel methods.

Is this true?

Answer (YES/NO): NO